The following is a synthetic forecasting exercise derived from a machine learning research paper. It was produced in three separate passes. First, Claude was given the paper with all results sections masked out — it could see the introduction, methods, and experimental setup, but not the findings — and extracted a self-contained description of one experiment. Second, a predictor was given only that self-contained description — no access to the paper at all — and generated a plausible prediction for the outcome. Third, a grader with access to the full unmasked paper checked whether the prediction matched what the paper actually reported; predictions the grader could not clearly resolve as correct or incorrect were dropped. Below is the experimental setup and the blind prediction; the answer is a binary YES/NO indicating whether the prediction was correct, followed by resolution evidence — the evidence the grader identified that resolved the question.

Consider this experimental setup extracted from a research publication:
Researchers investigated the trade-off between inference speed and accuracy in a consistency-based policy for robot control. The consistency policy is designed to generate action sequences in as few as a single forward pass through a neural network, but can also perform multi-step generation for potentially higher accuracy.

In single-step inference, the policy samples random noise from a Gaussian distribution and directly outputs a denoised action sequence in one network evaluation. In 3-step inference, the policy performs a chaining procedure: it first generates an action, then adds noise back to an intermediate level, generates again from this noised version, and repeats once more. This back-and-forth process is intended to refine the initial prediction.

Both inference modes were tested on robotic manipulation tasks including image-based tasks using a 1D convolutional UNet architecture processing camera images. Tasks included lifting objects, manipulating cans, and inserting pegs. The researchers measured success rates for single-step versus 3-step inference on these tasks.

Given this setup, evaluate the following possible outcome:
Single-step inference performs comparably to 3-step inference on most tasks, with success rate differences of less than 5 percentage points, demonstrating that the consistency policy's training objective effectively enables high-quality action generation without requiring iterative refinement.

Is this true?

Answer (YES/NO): YES